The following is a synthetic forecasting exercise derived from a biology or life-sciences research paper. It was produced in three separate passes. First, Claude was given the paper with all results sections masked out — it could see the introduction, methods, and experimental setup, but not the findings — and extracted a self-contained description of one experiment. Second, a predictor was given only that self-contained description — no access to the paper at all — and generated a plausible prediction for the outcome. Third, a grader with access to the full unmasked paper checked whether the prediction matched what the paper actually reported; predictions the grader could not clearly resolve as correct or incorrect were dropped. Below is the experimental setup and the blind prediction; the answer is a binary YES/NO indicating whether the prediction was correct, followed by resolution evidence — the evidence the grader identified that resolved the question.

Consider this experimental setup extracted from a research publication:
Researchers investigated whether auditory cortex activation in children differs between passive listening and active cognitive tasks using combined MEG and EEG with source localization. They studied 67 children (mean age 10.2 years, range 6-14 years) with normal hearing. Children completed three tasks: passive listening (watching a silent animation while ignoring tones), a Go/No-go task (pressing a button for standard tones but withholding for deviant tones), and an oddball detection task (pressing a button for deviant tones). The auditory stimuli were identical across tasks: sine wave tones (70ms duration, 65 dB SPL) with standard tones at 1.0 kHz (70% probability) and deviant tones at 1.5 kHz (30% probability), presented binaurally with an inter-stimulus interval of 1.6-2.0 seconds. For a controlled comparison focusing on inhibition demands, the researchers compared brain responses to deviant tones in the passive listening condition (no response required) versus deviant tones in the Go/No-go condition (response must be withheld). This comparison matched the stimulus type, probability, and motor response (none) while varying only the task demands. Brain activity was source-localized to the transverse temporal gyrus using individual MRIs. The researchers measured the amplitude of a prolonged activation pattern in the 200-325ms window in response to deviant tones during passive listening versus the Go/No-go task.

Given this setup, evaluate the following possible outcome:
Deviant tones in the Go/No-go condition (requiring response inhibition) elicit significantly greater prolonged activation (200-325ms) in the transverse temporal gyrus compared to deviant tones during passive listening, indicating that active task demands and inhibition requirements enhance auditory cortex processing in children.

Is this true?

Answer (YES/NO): NO